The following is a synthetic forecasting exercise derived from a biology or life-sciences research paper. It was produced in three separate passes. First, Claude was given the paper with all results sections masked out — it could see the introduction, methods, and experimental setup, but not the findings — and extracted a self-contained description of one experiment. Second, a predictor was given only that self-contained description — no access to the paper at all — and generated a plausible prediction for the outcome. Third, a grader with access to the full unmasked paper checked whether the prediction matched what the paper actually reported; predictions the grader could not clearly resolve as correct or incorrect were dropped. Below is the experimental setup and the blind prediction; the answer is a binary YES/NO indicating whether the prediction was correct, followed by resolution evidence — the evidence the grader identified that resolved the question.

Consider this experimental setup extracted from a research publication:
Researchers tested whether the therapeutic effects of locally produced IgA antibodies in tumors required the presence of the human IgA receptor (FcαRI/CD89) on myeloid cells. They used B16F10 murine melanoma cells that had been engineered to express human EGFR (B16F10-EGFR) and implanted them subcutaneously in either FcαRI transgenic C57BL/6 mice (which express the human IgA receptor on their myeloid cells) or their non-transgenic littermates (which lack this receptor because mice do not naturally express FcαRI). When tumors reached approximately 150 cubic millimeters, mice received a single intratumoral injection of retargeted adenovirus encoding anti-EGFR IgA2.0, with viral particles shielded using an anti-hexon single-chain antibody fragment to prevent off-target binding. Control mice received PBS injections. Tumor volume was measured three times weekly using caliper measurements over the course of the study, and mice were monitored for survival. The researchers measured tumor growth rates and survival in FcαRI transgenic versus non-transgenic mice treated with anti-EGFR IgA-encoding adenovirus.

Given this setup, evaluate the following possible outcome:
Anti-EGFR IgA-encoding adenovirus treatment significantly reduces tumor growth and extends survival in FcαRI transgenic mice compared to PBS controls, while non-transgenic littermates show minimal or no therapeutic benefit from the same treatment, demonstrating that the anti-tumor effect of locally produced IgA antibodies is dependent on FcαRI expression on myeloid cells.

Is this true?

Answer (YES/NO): NO